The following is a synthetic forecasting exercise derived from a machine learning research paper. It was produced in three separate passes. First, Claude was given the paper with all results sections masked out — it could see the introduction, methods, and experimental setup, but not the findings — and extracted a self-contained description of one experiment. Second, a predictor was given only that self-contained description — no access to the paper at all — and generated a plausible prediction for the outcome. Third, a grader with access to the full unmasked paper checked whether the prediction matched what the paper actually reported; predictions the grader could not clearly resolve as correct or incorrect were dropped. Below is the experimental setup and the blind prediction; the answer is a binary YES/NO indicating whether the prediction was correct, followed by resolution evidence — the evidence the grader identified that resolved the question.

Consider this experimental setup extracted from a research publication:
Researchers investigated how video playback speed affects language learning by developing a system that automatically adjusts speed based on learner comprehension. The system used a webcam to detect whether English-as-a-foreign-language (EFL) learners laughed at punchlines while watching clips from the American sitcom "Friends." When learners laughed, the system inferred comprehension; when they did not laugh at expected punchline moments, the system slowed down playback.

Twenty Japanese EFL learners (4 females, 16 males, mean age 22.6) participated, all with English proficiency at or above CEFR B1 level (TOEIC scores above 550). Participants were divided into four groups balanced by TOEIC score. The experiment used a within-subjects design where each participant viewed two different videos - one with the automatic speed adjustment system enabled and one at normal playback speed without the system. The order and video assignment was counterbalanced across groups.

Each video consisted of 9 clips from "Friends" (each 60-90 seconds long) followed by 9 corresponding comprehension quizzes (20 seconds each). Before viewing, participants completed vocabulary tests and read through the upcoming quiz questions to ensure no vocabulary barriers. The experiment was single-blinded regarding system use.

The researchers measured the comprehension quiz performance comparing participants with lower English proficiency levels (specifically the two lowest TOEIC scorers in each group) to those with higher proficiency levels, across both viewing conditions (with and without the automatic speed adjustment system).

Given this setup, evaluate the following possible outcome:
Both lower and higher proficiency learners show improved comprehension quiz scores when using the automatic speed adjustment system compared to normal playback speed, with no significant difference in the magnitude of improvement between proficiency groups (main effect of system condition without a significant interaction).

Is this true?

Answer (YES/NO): NO